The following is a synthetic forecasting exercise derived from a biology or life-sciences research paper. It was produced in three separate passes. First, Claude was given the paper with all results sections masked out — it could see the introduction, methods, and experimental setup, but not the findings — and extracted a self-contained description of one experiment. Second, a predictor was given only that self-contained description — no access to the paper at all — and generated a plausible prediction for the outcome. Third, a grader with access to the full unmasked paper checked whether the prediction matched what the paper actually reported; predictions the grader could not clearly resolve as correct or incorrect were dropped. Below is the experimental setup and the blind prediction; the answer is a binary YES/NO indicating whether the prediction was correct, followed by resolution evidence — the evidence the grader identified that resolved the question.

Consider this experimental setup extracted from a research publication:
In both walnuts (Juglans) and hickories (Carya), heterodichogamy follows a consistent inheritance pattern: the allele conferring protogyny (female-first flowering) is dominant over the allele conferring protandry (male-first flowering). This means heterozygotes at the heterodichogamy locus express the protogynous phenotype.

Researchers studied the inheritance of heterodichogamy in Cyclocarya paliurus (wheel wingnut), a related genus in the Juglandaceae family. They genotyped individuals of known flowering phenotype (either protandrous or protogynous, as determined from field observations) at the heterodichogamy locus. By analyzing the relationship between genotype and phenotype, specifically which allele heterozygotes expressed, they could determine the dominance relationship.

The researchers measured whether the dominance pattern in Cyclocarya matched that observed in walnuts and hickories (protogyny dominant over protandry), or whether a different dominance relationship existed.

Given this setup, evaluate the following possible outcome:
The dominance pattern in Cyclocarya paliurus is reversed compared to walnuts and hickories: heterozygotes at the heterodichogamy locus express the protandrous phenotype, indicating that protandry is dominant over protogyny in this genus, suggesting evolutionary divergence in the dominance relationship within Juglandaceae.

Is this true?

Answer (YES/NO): YES